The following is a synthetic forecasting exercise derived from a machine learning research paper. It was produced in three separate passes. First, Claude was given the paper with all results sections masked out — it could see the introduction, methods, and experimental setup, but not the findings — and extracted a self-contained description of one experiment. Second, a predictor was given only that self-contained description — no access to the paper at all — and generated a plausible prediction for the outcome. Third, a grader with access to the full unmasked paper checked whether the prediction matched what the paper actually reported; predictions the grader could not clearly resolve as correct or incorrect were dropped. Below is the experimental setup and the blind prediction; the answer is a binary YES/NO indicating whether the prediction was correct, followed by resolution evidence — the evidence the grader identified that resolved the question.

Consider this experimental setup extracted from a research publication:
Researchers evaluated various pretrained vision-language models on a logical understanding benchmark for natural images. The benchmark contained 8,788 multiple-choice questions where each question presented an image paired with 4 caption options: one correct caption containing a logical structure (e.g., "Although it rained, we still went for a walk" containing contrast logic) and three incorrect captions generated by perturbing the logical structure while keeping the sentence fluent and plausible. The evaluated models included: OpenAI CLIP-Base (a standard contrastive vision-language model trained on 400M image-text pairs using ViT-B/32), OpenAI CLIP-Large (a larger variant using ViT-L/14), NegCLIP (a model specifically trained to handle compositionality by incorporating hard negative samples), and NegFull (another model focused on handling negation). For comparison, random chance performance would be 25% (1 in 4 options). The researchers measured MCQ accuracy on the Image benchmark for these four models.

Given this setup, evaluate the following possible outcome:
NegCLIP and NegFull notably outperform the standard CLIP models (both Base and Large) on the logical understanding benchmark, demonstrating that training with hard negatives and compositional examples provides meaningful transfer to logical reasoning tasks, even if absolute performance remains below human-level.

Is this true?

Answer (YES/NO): YES